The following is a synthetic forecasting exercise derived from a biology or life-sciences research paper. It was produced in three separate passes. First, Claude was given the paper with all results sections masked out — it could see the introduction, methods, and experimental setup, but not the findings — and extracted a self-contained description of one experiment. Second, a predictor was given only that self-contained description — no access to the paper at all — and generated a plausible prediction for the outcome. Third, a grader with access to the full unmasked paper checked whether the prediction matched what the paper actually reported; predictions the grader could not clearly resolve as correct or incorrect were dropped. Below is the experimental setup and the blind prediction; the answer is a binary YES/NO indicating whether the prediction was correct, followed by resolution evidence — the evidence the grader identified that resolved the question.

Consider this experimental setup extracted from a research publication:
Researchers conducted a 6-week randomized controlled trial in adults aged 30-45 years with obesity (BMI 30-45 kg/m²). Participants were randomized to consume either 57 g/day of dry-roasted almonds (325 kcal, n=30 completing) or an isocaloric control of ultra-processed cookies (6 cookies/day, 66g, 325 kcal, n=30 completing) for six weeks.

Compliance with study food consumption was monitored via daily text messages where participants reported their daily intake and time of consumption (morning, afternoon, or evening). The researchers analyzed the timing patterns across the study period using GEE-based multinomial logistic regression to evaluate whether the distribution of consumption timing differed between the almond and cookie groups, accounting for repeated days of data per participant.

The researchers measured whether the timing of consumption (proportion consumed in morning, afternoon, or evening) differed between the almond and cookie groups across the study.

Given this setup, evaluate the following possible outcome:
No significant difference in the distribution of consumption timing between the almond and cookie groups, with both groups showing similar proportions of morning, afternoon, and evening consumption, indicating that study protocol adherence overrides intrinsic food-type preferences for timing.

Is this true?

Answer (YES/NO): YES